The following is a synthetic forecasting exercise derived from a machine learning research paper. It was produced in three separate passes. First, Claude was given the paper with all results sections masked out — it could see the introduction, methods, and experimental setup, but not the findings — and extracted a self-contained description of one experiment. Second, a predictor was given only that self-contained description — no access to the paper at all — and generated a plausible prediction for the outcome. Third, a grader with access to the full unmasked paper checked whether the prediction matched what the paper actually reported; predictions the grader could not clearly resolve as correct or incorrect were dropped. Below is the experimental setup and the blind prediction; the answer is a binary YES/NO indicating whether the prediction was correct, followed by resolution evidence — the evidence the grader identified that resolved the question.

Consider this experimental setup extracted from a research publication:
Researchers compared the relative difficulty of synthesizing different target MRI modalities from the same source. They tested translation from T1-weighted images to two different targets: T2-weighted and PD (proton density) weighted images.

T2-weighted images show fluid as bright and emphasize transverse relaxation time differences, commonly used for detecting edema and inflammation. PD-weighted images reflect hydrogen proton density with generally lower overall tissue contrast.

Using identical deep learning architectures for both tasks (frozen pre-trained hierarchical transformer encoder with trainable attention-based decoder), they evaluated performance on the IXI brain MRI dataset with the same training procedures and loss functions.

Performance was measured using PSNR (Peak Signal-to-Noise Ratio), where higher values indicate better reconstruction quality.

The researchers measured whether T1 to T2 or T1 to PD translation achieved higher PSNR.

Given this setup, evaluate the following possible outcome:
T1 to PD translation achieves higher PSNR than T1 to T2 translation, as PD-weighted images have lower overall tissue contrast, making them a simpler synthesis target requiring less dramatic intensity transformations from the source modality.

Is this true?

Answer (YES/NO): YES